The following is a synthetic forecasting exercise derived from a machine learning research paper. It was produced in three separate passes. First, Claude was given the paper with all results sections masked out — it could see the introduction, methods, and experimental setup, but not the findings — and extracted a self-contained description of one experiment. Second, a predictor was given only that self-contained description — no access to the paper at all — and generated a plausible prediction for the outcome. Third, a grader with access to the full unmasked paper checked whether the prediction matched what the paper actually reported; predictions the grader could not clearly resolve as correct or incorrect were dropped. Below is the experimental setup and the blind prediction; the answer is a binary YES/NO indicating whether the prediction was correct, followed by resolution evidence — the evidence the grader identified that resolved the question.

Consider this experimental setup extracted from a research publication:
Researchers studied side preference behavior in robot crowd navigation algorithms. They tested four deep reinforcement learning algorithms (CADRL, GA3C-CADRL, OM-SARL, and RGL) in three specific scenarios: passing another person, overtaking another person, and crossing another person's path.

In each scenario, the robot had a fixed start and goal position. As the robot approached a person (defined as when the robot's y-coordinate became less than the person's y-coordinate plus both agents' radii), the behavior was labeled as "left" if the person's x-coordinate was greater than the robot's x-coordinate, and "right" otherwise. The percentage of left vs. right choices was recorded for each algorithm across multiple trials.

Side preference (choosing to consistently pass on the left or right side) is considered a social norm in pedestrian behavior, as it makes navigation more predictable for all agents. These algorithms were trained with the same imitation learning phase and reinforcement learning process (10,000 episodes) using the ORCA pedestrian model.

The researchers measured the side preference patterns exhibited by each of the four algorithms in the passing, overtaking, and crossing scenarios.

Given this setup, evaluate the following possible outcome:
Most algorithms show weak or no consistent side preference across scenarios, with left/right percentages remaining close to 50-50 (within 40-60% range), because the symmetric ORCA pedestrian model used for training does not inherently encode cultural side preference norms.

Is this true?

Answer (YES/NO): NO